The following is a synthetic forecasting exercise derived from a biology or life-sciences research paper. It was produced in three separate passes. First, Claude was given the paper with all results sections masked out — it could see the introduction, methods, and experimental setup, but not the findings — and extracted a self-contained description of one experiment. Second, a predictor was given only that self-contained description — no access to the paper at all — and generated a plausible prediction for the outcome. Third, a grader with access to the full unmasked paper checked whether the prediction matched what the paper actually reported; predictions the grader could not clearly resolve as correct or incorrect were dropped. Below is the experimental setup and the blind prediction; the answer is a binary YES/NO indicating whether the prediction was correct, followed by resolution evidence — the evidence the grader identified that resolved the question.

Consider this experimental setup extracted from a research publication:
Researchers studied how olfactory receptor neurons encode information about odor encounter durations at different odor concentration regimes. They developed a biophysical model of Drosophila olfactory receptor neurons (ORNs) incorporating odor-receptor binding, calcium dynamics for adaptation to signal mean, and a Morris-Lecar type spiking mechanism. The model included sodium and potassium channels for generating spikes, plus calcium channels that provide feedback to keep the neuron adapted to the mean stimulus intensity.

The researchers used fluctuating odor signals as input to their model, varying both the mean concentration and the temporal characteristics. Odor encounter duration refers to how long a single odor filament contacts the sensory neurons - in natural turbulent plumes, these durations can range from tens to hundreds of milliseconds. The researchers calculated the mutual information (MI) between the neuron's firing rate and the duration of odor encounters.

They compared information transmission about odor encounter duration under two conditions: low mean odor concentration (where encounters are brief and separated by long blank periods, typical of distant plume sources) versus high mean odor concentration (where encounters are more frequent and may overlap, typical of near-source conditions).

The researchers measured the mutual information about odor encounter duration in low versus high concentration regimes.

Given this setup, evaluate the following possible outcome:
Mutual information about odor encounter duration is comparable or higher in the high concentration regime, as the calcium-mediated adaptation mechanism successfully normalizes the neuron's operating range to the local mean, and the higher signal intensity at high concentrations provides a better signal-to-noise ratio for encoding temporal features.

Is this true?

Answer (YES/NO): NO